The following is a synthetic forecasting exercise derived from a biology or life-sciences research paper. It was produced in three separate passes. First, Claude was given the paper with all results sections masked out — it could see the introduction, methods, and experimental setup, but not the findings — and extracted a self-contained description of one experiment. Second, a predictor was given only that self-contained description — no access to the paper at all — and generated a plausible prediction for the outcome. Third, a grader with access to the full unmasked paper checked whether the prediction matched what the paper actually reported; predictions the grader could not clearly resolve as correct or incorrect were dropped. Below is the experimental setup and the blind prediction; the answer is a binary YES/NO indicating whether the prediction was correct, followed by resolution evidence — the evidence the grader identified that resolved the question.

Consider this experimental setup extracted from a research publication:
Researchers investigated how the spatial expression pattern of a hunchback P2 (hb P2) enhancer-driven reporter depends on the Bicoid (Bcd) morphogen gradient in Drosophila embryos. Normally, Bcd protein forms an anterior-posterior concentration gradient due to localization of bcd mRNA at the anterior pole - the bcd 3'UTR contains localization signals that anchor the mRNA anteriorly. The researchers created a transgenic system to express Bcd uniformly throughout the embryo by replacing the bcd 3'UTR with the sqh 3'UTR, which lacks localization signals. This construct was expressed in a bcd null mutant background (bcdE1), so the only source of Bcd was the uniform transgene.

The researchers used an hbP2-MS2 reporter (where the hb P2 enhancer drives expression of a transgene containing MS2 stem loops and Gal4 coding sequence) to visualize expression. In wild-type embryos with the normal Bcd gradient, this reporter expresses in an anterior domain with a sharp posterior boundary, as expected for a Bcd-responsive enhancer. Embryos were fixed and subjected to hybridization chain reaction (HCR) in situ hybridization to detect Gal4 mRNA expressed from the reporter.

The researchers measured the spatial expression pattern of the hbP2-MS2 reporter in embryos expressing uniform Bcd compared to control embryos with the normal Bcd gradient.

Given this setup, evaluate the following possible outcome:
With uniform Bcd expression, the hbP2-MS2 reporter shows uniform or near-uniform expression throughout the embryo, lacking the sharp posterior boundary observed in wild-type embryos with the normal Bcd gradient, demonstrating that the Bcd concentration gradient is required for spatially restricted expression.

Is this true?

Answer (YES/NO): YES